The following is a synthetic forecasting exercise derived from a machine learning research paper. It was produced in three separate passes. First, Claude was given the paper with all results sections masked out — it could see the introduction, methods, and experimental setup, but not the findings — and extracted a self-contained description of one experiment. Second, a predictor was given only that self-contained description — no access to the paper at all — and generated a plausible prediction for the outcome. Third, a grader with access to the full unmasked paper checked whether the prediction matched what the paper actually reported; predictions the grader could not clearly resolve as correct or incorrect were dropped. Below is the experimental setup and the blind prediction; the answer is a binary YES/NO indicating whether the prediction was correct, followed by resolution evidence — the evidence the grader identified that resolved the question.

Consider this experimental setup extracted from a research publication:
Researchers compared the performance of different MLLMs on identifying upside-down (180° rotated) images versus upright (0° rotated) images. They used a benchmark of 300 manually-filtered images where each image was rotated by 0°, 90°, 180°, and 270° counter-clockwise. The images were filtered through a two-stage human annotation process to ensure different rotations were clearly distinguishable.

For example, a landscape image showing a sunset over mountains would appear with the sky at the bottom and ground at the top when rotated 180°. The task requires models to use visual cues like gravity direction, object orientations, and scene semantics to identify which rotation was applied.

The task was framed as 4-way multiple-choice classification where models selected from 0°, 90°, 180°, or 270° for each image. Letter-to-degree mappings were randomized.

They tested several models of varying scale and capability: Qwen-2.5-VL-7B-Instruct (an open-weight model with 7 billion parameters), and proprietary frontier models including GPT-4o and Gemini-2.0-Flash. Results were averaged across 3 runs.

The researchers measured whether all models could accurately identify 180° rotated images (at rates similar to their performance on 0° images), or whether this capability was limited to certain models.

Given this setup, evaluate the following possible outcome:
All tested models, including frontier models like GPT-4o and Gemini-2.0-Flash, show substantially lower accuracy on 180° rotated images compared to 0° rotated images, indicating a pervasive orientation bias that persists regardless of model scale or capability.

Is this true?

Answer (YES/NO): NO